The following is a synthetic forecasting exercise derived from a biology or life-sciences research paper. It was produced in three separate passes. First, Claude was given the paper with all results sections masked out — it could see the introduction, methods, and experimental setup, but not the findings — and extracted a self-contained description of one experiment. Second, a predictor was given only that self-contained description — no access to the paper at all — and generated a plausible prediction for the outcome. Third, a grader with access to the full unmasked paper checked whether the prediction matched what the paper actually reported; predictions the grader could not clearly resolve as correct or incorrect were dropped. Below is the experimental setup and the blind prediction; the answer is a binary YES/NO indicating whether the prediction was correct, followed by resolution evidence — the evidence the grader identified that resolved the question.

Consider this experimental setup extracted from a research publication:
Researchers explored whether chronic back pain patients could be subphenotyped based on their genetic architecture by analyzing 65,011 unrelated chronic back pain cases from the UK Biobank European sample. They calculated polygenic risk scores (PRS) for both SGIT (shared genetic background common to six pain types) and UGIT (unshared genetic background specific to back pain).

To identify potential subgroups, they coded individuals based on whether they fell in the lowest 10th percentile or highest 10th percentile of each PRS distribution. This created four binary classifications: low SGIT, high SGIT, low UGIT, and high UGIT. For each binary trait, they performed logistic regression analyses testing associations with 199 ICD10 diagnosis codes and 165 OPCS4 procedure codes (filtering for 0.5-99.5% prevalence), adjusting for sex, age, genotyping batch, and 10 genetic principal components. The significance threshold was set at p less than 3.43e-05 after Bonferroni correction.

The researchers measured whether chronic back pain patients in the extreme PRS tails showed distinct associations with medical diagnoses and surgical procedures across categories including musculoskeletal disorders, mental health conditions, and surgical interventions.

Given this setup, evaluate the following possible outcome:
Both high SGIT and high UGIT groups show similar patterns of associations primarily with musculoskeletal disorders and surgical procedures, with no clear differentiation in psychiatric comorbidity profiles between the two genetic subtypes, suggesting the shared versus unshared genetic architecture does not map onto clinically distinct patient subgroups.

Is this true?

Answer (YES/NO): NO